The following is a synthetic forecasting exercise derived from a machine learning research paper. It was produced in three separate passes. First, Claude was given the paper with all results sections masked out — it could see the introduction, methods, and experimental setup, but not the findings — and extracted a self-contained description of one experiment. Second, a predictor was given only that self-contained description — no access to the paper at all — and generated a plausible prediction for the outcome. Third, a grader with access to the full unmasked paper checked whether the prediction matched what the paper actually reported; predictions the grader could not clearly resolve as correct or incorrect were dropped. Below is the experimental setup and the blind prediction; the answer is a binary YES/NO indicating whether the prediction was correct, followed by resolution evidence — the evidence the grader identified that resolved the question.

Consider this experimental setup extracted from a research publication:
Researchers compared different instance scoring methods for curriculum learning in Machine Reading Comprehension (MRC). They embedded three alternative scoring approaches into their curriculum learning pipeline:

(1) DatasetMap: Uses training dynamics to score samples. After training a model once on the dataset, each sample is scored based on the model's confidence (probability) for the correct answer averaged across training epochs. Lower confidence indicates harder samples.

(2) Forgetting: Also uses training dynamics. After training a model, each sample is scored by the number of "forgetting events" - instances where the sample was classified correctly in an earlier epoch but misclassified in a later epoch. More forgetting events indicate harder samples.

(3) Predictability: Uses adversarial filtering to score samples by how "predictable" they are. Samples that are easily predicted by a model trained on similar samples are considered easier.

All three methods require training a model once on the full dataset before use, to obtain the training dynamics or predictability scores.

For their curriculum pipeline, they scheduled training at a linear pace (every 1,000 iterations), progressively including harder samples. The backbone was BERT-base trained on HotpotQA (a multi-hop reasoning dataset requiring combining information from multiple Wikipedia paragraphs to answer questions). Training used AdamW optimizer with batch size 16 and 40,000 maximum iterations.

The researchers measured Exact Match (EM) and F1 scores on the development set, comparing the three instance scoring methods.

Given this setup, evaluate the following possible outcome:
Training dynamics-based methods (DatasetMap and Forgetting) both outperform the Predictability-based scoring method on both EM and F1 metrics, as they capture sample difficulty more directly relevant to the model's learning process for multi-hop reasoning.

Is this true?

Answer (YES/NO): NO